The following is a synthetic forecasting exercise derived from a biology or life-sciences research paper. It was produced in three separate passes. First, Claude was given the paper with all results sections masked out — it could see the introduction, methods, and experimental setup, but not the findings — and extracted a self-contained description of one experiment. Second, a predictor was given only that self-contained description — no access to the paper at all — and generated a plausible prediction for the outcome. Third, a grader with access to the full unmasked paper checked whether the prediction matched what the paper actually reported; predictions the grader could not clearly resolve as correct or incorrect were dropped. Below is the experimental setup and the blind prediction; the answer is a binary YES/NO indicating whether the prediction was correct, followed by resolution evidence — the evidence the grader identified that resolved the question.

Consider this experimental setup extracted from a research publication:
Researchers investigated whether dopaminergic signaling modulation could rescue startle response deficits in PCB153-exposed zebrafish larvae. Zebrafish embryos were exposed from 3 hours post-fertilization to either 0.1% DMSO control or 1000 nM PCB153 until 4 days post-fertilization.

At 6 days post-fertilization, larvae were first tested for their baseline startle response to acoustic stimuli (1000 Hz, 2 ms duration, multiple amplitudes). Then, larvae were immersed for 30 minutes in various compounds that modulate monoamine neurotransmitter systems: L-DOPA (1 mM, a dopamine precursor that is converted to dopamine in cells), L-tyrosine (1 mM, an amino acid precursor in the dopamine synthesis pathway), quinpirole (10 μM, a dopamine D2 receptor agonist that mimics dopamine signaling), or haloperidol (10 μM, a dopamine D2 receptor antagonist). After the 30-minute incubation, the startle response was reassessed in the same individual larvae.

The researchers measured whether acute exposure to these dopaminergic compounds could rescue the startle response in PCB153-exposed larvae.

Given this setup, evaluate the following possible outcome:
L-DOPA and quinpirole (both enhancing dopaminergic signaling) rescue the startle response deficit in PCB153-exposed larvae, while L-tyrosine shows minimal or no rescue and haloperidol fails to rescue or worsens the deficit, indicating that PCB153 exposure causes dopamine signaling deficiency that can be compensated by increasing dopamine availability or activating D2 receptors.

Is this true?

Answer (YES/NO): NO